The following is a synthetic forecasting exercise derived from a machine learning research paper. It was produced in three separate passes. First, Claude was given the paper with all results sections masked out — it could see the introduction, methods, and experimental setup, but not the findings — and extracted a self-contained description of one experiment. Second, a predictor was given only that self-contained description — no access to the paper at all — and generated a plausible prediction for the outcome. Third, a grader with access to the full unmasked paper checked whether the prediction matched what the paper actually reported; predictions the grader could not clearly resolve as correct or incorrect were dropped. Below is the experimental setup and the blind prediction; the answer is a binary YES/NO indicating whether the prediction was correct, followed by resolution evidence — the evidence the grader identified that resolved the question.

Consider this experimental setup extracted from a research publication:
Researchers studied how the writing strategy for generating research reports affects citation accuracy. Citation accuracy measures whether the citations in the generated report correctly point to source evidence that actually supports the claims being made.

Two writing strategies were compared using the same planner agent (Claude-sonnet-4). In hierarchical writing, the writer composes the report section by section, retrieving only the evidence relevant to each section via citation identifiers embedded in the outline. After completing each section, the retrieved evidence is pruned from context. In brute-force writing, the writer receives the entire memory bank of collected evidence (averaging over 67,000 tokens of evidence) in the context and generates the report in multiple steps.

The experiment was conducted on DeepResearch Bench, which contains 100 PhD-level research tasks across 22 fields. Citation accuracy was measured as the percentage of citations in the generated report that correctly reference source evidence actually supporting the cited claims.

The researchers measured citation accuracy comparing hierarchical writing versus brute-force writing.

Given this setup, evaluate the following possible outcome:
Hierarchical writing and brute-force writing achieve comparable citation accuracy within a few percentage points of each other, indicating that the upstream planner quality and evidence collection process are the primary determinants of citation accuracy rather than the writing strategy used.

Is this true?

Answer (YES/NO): NO